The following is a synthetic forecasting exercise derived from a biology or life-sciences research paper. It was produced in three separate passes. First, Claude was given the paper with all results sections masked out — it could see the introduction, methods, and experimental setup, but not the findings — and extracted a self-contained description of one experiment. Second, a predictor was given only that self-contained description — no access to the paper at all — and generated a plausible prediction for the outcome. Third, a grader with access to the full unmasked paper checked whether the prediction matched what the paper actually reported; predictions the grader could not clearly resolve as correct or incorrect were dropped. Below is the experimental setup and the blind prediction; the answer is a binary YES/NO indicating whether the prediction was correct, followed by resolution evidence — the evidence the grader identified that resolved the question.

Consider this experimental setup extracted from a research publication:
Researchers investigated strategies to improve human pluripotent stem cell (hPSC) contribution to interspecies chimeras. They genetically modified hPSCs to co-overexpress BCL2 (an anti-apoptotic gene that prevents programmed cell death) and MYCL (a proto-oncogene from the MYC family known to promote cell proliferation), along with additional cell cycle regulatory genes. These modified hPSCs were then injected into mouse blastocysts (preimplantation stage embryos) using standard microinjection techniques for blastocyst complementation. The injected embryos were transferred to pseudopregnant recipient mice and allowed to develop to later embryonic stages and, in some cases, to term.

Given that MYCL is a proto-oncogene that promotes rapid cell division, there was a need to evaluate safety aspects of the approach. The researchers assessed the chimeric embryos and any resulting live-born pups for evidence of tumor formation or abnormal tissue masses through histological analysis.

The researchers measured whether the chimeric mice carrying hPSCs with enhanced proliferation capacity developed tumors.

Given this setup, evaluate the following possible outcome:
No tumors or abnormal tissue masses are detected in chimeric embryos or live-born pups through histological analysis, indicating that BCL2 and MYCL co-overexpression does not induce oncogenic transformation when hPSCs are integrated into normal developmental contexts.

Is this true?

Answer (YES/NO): YES